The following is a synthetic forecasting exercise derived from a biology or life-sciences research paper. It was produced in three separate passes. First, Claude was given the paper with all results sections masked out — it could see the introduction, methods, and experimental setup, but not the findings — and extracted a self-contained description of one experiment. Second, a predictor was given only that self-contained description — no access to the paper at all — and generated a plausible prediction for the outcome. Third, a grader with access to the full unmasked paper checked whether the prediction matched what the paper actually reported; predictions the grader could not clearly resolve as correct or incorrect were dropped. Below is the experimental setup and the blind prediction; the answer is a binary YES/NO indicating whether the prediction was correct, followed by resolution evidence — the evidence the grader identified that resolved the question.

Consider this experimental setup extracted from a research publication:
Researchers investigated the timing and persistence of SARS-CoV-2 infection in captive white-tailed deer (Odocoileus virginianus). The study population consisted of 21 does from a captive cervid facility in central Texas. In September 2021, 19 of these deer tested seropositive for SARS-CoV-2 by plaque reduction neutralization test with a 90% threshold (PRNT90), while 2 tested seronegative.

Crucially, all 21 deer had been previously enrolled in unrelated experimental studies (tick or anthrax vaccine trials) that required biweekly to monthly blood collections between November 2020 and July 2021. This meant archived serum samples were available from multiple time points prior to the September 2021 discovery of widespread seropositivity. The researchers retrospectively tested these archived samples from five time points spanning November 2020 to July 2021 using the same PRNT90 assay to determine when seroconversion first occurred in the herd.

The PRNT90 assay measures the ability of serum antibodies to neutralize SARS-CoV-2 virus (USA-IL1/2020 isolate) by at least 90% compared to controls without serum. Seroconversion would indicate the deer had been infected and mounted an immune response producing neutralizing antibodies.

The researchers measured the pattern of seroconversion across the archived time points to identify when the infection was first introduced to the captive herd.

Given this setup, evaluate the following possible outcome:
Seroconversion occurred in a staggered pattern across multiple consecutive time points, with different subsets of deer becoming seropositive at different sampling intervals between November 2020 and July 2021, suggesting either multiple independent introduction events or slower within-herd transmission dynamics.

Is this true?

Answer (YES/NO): NO